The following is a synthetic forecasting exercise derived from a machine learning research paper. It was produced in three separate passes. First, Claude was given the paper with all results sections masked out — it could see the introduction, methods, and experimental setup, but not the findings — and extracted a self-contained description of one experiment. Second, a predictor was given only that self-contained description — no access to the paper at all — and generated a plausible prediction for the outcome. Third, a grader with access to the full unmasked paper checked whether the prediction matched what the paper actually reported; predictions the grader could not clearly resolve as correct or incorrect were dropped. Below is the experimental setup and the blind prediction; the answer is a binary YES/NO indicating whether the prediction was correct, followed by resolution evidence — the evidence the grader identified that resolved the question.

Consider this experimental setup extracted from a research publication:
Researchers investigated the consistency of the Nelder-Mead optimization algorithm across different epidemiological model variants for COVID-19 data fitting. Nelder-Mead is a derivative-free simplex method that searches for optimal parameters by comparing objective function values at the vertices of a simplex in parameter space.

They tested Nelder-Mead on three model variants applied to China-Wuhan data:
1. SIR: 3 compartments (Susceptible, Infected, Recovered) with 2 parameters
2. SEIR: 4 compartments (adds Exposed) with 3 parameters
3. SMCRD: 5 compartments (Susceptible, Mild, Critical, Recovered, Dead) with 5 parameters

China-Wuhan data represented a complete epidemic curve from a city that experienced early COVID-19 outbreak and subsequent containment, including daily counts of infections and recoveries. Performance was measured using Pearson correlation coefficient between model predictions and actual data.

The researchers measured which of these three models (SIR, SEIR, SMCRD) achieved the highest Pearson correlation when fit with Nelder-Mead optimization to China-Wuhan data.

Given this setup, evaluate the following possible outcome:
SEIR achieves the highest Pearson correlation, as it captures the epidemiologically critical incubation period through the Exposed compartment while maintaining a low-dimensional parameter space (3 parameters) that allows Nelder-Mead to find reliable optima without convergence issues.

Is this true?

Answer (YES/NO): NO